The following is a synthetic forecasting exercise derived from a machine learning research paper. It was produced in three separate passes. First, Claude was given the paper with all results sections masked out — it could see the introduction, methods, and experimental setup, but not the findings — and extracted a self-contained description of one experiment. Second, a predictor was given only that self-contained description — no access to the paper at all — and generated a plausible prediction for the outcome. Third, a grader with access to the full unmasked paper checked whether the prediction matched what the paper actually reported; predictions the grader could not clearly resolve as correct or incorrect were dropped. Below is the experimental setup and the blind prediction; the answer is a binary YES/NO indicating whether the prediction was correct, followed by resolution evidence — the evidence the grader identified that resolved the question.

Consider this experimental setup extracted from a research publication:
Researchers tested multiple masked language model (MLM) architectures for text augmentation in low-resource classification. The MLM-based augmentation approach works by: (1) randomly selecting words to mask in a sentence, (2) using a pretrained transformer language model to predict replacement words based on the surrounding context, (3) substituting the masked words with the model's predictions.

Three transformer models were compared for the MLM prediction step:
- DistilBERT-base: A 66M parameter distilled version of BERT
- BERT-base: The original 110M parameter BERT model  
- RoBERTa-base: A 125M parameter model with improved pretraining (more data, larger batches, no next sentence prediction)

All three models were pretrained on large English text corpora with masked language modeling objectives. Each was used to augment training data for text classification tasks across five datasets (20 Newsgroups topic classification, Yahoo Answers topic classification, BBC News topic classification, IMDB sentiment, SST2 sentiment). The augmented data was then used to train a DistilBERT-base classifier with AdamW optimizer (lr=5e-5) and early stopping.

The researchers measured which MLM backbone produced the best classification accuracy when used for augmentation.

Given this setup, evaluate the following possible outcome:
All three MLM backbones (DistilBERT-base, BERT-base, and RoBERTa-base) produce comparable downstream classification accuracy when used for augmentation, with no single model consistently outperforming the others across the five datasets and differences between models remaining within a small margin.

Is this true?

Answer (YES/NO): NO